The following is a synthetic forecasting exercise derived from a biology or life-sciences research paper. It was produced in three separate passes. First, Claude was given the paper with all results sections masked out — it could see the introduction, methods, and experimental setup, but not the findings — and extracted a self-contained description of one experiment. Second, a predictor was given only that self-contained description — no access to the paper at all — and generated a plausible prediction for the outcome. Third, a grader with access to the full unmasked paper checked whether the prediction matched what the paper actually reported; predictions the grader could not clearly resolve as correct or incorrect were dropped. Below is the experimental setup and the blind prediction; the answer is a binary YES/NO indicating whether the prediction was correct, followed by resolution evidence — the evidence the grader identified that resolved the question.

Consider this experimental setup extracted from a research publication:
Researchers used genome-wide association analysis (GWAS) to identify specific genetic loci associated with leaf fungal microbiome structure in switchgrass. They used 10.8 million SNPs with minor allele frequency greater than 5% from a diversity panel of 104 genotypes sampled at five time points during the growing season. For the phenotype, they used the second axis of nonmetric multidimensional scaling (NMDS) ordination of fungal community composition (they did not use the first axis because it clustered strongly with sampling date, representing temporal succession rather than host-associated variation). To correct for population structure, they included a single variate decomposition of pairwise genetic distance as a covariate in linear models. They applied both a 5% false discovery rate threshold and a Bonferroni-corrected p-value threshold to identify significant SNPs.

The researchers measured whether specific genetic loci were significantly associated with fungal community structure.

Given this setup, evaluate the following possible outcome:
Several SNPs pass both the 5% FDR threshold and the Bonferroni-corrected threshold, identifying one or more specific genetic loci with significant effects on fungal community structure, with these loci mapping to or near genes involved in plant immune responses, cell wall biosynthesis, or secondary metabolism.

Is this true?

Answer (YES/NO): NO